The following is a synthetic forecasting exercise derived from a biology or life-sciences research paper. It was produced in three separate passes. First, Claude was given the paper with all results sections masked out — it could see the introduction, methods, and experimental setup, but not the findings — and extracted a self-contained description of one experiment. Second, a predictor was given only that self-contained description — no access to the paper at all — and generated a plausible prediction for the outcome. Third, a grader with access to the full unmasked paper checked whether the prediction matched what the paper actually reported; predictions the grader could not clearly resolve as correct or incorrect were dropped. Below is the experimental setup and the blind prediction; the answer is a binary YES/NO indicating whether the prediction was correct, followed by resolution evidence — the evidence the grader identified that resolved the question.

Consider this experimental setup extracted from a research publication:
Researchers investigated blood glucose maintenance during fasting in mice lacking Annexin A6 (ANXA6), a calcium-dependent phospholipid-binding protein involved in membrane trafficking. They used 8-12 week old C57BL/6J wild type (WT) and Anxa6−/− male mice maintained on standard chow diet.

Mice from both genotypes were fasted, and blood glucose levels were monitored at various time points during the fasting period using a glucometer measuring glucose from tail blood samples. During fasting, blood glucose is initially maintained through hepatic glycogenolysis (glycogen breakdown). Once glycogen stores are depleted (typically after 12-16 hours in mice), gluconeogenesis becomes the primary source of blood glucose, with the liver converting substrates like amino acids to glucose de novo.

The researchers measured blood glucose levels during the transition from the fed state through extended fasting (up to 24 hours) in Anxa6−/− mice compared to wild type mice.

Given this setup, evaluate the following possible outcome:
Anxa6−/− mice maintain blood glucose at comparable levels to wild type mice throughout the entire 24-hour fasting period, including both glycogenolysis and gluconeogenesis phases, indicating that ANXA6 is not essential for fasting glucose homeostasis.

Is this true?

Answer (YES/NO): NO